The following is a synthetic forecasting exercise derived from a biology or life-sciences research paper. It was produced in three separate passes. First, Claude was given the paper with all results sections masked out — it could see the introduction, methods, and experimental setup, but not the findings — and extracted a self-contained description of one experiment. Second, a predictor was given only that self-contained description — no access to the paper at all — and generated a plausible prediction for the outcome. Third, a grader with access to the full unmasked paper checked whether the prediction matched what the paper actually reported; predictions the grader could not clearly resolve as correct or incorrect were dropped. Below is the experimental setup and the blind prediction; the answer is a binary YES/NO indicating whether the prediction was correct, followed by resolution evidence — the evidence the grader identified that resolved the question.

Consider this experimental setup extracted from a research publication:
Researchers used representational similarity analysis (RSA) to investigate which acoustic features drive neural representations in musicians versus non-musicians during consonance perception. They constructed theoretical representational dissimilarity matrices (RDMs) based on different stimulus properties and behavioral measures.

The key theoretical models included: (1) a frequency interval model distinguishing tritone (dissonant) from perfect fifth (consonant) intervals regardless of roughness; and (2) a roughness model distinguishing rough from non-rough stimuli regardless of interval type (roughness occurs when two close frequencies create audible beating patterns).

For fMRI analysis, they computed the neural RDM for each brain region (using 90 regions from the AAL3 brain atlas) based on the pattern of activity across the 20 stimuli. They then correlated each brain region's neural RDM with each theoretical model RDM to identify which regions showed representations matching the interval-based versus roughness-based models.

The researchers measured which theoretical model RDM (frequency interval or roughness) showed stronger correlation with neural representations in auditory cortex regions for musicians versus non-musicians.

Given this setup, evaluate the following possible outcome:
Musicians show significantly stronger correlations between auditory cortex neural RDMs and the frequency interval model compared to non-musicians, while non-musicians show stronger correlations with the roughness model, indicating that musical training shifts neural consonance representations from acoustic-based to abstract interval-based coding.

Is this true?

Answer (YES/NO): NO